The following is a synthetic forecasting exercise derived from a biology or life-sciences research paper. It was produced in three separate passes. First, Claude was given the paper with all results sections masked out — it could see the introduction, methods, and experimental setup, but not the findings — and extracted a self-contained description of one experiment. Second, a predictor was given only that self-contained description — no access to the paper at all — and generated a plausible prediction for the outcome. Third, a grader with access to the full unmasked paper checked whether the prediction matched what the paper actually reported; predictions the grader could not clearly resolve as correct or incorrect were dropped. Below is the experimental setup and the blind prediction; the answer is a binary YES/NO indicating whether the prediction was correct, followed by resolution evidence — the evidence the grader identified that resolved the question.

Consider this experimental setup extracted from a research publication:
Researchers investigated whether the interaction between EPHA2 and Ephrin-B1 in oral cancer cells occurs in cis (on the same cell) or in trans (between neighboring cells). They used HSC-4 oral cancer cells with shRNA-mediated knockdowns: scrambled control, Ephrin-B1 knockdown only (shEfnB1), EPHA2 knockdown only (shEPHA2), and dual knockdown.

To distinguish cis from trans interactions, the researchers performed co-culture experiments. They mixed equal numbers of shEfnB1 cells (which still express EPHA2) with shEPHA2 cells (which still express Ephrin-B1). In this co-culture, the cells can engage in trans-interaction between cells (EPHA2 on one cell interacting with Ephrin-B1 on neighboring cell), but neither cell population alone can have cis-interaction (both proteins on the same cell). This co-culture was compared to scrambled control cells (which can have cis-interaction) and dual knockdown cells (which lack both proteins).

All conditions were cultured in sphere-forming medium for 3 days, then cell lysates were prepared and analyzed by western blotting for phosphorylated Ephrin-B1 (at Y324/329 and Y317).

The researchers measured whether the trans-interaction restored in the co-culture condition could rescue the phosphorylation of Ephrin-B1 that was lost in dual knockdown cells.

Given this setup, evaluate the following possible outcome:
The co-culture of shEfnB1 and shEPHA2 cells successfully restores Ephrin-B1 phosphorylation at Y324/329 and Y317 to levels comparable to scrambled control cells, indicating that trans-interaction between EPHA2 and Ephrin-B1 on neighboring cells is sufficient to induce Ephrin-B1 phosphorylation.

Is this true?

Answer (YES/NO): NO